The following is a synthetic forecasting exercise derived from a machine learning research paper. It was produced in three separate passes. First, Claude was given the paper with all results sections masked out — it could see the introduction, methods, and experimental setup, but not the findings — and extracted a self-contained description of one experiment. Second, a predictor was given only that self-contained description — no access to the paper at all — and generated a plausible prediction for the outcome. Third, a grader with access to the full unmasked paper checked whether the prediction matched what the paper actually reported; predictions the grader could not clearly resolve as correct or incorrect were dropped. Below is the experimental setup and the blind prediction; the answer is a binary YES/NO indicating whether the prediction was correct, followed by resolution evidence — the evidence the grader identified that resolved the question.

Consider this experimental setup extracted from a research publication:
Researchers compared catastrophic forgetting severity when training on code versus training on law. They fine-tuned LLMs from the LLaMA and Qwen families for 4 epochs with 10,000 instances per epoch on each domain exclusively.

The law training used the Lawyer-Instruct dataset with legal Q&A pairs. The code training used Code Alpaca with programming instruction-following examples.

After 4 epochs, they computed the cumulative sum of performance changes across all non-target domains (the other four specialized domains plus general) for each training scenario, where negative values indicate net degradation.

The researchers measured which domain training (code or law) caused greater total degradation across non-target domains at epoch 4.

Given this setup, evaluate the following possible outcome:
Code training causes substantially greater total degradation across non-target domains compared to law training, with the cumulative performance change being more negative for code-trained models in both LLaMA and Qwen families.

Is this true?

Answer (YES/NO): NO